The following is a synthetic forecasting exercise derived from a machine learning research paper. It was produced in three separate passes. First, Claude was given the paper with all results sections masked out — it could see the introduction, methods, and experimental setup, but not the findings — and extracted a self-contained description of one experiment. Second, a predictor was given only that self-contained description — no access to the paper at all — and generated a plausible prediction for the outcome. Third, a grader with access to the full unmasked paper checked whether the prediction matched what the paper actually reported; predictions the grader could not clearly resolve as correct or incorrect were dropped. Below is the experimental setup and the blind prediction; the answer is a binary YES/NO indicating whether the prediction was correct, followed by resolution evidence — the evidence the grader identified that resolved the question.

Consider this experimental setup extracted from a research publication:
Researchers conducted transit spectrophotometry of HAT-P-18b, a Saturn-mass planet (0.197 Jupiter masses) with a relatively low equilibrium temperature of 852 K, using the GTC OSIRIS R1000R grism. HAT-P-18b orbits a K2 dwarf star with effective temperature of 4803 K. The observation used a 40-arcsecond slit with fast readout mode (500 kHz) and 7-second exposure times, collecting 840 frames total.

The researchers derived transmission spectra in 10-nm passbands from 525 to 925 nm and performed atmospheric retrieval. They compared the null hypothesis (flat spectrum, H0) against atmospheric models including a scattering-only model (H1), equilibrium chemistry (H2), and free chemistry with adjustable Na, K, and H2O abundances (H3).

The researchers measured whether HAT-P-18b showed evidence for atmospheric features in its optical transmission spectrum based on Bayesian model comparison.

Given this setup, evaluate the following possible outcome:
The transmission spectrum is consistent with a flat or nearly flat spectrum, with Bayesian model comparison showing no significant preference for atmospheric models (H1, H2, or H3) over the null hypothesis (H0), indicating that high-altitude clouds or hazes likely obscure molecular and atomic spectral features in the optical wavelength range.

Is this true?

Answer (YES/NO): YES